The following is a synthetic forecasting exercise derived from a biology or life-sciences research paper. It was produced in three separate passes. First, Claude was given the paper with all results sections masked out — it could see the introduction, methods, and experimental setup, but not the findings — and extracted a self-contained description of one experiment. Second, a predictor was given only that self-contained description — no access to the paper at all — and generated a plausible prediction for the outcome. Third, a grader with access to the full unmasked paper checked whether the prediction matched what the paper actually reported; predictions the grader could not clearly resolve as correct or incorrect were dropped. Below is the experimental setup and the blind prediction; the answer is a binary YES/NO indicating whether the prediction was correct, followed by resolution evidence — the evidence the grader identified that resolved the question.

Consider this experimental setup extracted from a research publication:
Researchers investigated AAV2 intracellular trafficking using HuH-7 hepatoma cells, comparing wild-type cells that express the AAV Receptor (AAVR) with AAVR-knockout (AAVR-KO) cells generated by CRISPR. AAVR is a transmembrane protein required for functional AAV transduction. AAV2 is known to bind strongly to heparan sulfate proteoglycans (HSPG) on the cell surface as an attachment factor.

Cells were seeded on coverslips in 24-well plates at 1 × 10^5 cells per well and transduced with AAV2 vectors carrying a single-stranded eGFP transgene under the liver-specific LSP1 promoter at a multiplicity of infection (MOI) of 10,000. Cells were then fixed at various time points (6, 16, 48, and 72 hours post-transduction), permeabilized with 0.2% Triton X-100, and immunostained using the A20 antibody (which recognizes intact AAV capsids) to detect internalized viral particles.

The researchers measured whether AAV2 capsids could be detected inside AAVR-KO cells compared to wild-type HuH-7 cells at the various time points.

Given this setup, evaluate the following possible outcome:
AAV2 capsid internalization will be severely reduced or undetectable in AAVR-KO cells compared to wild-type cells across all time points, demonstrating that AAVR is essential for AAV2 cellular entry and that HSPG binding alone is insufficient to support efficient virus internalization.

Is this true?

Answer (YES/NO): NO